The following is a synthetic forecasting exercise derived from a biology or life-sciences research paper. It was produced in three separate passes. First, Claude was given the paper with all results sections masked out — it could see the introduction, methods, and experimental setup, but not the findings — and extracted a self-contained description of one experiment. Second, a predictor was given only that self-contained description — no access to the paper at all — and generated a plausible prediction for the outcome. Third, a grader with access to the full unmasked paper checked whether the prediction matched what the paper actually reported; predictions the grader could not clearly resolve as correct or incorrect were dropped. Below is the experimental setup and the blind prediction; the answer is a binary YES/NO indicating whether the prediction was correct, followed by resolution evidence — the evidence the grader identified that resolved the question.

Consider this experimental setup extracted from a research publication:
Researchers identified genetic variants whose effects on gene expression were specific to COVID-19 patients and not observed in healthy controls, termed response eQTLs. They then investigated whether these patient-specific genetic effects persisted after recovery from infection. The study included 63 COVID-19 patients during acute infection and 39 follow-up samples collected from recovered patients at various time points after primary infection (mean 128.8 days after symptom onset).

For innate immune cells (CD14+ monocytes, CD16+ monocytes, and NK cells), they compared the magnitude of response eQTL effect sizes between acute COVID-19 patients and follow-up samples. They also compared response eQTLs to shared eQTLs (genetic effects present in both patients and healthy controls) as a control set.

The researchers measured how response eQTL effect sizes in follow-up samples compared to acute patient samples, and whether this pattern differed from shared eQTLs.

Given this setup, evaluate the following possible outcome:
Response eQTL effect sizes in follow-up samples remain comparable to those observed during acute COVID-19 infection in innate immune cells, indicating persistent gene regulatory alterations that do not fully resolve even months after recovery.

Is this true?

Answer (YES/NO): NO